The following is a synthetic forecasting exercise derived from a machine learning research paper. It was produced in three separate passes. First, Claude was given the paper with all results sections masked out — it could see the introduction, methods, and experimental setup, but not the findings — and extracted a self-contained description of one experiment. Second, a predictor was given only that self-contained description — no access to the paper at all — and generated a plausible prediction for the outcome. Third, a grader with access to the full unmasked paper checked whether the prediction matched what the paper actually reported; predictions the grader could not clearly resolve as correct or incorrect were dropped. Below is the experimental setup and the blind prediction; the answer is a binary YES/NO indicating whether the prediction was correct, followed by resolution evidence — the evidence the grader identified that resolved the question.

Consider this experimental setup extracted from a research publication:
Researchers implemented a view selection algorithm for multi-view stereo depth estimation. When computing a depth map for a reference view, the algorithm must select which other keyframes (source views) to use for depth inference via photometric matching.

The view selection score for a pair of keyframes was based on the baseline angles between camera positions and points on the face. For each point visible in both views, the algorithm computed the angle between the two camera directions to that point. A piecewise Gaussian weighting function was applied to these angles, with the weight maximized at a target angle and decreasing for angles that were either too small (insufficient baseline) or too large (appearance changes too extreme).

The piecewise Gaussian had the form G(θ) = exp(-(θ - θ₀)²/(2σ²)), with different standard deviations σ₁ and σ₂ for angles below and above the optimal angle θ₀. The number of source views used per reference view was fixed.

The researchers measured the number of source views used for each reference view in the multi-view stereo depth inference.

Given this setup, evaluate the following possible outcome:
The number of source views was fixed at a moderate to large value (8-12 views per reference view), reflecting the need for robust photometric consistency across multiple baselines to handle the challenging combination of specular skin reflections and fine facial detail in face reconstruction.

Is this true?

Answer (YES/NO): YES